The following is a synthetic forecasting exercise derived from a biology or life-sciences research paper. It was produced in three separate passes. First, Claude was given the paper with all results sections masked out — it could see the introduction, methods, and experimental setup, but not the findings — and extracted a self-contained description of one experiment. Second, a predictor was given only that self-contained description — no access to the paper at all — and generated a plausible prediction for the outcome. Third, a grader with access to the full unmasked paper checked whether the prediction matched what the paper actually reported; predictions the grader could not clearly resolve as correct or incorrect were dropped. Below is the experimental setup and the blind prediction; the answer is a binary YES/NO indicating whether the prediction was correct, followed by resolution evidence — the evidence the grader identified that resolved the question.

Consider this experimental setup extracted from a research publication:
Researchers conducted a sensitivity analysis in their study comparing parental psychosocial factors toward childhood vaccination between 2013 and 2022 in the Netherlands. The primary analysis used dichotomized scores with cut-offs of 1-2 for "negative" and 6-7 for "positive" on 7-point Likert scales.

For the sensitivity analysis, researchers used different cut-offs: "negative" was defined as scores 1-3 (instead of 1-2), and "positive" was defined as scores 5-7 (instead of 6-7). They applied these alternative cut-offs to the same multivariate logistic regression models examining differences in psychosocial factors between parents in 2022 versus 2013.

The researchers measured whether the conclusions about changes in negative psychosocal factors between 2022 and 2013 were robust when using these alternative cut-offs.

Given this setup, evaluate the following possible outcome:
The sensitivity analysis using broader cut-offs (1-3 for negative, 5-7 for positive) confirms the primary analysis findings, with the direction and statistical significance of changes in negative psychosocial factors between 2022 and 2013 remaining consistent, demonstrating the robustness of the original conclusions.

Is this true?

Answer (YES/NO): YES